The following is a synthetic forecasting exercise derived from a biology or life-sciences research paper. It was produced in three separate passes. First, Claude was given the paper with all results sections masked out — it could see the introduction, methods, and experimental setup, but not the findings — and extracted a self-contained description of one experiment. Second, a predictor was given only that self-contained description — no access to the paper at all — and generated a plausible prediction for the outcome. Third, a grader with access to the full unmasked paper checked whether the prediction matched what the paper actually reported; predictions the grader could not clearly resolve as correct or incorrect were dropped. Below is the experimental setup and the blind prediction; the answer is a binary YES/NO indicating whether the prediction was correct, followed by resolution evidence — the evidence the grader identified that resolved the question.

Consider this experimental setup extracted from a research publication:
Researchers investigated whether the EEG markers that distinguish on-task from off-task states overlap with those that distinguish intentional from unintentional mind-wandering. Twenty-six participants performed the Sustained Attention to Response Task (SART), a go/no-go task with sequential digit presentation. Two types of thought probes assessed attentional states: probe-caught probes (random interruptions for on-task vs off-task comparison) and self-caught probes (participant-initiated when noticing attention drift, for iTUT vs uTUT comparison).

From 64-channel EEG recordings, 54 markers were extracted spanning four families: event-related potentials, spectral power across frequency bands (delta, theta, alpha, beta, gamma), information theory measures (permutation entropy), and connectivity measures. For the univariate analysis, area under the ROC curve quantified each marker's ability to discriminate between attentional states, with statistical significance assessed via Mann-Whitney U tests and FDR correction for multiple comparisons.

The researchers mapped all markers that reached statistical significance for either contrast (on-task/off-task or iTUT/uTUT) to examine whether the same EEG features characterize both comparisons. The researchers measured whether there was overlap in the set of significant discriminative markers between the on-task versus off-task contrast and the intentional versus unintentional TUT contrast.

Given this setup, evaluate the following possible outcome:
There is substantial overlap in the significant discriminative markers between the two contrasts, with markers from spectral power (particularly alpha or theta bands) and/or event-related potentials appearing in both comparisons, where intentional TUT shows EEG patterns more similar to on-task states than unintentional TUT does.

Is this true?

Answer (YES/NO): NO